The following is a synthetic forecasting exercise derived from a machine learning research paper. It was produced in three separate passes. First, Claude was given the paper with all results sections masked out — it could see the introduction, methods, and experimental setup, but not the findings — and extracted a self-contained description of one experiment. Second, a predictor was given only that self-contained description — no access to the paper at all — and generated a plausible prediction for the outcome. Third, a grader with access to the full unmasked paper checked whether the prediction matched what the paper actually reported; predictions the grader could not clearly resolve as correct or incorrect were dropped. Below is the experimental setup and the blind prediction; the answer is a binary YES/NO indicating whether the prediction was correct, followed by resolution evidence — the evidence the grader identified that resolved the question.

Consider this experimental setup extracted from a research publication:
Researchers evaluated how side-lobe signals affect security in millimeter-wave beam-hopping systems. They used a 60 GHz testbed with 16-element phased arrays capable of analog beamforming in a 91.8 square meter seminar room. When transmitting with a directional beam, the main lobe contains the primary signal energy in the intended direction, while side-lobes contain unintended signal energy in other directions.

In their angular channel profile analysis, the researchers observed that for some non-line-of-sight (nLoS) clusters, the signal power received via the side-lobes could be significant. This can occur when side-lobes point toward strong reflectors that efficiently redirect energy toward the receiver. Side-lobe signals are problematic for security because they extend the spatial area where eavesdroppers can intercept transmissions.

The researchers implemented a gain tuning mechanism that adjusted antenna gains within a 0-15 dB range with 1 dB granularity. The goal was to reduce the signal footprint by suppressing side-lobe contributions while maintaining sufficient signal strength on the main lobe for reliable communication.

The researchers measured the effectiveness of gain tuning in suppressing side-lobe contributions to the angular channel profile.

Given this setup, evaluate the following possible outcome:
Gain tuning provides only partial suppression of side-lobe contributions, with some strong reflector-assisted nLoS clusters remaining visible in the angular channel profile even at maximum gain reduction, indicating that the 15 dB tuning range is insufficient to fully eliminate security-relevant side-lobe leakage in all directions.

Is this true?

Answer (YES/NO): YES